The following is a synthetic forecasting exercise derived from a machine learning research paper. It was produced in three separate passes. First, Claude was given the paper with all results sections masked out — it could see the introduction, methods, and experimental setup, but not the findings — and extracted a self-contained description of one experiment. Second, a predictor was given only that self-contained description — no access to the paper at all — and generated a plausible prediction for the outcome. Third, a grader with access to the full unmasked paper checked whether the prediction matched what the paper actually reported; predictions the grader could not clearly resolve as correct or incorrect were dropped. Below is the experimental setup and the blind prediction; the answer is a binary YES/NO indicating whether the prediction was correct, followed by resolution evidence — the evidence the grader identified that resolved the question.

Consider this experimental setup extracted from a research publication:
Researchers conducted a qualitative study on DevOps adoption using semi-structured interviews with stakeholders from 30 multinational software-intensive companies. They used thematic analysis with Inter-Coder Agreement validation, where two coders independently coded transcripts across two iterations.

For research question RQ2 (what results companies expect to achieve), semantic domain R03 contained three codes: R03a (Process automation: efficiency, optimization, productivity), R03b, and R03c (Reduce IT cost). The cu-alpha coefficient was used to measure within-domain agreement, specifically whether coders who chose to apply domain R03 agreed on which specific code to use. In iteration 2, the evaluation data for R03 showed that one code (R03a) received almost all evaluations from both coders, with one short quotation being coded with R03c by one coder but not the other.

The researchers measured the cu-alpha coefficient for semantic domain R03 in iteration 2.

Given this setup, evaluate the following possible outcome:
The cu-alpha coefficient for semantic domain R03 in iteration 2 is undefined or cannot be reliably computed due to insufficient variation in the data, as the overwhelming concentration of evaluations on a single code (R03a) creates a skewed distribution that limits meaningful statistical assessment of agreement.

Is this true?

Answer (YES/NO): NO